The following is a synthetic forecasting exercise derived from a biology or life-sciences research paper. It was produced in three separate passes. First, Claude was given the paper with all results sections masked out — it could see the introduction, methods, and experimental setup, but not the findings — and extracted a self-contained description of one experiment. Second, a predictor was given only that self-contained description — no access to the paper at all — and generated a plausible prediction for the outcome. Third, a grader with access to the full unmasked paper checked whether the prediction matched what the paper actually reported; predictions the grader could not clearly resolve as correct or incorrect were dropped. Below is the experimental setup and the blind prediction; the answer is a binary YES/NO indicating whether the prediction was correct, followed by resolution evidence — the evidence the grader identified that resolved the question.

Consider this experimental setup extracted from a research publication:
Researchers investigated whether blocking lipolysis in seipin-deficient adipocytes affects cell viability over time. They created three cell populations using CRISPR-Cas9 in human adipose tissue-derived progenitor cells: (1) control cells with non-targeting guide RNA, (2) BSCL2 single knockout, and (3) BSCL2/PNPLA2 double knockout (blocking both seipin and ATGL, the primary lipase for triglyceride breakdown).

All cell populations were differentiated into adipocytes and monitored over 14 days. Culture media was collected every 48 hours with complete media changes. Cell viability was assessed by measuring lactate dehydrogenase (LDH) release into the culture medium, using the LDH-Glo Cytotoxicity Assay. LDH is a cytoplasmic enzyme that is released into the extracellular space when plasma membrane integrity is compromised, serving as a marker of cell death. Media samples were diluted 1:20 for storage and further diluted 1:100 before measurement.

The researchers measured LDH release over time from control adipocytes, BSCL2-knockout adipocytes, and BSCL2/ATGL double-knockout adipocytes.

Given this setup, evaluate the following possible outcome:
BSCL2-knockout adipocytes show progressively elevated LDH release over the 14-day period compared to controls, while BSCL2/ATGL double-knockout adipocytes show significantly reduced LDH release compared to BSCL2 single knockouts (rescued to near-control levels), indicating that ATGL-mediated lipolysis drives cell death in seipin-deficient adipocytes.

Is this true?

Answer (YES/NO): NO